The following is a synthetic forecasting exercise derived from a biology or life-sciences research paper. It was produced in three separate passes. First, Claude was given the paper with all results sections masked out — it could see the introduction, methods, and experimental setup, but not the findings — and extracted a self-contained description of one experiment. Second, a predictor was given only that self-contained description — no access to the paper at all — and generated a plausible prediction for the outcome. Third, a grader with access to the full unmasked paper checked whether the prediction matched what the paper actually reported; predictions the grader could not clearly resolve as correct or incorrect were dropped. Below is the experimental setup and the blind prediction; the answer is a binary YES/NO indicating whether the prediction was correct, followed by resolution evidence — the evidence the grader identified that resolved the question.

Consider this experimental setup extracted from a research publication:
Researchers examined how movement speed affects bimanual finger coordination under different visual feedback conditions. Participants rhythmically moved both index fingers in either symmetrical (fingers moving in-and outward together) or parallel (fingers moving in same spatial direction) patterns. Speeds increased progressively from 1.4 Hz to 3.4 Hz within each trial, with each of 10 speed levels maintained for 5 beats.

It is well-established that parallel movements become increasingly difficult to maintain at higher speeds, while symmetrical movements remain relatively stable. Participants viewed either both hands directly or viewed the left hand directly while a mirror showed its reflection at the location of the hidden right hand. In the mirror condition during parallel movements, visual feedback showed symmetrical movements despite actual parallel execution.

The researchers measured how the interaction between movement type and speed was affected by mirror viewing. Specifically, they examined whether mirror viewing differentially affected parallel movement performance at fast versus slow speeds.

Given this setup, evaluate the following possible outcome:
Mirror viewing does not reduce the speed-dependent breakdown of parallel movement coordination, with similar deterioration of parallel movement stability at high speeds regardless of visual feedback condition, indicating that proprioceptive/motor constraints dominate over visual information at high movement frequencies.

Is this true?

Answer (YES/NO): NO